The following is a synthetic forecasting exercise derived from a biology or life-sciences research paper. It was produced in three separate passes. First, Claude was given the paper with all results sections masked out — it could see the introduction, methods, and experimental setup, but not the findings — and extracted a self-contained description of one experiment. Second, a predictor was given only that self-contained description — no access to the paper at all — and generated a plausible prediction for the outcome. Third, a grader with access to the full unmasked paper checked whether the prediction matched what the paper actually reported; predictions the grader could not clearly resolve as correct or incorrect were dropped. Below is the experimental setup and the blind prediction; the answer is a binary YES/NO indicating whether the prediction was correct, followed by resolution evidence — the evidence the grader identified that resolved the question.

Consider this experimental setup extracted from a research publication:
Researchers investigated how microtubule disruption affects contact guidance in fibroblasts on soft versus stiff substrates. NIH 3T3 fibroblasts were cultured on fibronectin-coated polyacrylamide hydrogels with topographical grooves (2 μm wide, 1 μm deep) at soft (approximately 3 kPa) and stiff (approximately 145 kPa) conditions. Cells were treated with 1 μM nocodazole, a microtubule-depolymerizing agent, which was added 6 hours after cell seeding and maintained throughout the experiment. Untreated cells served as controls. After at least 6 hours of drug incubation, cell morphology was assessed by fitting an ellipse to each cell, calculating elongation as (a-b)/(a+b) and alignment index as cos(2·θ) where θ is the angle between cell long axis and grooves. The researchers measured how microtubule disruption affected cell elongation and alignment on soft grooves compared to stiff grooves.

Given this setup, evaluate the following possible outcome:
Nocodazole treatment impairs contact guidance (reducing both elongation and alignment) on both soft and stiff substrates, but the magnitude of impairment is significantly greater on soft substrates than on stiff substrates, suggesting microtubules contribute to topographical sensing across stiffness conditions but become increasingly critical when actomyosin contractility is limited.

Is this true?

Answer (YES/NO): NO